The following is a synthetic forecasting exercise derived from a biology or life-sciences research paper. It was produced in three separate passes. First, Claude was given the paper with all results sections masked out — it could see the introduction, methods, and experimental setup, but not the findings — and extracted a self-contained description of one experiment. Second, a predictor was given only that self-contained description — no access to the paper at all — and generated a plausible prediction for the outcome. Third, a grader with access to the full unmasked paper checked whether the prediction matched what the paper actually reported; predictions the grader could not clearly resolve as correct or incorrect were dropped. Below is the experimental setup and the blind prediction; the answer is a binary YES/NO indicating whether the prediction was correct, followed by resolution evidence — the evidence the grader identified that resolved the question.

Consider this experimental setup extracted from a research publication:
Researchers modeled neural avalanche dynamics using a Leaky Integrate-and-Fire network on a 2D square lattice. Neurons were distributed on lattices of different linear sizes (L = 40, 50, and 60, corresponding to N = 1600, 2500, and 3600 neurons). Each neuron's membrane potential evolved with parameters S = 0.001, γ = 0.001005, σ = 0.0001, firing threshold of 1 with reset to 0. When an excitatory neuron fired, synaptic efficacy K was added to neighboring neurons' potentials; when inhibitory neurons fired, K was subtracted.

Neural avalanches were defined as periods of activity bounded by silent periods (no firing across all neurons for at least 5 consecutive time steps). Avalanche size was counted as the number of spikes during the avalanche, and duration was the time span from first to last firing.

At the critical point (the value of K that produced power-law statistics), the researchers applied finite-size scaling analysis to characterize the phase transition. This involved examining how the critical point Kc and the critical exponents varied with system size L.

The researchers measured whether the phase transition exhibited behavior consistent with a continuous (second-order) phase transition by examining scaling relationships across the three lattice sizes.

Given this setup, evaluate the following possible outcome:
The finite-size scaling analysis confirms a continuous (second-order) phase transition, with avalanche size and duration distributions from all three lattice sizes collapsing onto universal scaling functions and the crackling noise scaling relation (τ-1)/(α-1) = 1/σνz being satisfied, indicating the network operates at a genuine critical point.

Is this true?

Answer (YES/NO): YES